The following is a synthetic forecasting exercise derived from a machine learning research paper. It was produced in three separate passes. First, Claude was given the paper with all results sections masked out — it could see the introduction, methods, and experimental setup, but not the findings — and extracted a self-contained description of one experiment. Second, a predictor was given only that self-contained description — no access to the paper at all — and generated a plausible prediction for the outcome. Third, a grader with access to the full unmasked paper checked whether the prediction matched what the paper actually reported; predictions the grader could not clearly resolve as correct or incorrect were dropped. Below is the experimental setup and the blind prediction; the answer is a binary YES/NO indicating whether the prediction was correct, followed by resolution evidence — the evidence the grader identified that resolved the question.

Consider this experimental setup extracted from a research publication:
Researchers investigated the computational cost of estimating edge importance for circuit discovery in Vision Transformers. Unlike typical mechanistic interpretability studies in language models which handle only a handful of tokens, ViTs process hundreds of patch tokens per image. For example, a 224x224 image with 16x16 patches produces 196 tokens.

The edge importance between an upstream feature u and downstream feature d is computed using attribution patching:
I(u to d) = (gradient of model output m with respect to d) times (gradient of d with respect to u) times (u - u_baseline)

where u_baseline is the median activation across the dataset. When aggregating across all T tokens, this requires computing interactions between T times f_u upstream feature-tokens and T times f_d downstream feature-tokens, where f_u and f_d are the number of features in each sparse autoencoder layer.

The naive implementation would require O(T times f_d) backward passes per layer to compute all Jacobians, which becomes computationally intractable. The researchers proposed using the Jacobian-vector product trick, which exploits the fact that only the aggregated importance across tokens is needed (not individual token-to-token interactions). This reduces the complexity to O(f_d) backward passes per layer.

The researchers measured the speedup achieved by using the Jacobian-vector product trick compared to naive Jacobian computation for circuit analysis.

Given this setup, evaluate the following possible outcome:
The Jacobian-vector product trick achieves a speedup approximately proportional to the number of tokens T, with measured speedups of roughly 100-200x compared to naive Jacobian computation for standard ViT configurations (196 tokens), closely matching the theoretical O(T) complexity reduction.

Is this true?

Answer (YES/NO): YES